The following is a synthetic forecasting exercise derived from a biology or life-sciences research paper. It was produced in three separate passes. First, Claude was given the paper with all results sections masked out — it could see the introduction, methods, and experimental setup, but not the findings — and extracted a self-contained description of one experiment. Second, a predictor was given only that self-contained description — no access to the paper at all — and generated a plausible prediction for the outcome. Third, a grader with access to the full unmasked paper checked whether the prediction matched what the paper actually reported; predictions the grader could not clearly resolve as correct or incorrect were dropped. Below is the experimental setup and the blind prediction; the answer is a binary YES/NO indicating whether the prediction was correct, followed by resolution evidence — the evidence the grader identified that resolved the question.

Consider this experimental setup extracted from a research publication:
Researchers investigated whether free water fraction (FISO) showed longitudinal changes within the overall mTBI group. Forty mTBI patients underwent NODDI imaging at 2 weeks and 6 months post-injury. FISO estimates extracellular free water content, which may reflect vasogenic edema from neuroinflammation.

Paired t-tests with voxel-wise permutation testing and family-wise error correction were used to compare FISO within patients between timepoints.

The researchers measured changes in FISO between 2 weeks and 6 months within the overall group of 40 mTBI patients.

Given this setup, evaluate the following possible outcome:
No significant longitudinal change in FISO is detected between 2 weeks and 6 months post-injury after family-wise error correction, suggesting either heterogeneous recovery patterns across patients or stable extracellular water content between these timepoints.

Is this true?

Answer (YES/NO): NO